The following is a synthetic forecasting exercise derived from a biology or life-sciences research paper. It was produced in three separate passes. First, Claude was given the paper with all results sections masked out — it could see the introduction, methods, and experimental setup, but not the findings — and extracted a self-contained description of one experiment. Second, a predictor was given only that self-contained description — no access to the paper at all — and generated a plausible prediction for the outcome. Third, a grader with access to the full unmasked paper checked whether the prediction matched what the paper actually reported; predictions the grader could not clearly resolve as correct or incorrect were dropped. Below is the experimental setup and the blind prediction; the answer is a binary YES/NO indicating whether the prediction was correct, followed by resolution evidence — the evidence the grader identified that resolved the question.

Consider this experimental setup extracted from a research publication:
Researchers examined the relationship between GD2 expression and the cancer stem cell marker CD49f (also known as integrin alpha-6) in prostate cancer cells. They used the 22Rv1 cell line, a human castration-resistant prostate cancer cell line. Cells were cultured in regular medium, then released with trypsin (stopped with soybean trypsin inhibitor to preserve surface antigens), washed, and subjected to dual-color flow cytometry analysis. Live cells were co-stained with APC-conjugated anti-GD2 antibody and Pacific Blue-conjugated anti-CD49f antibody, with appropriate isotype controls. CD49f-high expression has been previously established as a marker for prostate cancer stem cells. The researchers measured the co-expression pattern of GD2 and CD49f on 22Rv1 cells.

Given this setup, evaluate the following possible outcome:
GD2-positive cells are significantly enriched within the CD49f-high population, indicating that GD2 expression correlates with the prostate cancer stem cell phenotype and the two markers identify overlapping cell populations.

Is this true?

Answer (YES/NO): YES